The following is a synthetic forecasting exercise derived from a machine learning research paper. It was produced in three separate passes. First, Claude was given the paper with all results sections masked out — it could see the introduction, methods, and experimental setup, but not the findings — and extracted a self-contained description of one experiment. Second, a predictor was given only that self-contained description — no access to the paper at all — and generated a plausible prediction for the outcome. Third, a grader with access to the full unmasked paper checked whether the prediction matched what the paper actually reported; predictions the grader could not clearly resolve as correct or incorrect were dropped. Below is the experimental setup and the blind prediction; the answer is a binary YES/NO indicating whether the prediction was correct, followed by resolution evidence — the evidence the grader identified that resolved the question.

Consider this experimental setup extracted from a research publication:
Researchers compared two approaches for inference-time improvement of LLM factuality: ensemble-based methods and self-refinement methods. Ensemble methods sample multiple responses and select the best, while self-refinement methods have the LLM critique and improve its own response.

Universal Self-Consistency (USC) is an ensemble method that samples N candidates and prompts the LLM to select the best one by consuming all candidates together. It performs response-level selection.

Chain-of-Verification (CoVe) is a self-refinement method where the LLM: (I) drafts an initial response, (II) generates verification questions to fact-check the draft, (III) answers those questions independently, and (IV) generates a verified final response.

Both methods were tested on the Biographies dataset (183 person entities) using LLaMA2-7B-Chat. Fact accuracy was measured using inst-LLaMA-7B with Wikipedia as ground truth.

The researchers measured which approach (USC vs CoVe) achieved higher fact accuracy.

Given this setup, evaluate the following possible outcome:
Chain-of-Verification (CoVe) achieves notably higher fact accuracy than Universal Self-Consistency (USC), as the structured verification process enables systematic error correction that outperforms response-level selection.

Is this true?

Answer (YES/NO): NO